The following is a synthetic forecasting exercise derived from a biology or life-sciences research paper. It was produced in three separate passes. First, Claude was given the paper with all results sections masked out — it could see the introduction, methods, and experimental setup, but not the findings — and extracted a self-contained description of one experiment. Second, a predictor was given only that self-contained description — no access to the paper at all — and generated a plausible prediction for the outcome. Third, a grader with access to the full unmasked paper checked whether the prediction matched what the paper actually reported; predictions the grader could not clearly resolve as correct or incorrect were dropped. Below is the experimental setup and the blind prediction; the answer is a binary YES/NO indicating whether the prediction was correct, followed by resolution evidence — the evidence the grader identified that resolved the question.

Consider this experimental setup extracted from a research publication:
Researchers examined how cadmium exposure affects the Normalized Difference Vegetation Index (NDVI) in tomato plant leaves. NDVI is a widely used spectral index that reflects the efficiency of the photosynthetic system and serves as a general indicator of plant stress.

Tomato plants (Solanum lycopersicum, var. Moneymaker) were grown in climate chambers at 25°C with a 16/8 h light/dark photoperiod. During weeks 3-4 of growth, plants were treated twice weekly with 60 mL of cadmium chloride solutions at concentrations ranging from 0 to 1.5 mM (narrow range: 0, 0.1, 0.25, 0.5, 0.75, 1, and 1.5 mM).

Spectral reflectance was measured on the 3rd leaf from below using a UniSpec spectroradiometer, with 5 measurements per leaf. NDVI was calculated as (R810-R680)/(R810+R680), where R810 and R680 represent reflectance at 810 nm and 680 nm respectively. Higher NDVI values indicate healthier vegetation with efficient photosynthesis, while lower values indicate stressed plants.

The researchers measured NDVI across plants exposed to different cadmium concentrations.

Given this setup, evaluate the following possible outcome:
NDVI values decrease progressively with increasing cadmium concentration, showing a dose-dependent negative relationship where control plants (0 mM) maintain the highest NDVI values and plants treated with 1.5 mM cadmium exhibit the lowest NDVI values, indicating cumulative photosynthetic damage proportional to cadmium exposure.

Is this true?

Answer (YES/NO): NO